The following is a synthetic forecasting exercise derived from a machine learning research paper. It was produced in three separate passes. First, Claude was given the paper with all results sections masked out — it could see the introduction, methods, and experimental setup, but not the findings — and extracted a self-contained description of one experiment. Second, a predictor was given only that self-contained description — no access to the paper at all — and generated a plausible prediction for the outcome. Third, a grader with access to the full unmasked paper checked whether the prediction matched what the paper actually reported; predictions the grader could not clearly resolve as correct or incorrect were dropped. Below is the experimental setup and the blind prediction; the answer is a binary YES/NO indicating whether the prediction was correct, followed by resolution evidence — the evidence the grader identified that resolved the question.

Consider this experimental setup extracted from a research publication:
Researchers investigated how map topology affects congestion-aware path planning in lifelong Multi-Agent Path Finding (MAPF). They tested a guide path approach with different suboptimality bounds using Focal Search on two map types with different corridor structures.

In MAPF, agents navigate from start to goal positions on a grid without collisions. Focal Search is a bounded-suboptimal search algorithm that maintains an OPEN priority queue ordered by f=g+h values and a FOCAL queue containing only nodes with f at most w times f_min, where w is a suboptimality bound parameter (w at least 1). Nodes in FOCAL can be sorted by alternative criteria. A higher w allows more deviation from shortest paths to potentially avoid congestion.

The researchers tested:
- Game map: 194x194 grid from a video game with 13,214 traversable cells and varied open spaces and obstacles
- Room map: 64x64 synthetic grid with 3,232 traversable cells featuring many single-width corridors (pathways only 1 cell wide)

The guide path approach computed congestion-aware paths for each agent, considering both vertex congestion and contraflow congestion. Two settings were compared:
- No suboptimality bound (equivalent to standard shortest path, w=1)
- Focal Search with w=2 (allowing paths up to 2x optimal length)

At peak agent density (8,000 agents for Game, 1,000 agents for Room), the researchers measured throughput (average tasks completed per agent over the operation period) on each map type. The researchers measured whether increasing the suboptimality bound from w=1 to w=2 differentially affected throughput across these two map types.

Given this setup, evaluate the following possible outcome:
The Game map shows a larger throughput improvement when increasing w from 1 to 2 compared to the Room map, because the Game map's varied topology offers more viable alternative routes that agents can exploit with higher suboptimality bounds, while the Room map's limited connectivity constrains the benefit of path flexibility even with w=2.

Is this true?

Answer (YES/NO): NO